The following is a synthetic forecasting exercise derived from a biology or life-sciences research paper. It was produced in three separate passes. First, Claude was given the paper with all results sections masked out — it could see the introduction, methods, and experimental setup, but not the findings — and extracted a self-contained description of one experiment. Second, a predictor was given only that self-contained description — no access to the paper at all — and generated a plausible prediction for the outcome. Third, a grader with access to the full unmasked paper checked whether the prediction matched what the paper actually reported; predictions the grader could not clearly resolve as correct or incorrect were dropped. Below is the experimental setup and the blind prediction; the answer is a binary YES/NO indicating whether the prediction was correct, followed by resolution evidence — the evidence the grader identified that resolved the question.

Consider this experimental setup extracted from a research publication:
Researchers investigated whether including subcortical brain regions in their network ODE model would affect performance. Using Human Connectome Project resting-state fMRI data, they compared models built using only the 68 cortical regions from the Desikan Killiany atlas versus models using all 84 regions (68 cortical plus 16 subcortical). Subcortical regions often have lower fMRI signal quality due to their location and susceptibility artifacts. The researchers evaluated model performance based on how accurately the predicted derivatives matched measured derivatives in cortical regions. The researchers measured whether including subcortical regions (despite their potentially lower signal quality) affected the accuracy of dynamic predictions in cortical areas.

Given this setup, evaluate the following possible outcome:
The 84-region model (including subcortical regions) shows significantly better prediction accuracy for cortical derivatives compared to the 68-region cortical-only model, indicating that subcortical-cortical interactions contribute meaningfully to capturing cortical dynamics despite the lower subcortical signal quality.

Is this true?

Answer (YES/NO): YES